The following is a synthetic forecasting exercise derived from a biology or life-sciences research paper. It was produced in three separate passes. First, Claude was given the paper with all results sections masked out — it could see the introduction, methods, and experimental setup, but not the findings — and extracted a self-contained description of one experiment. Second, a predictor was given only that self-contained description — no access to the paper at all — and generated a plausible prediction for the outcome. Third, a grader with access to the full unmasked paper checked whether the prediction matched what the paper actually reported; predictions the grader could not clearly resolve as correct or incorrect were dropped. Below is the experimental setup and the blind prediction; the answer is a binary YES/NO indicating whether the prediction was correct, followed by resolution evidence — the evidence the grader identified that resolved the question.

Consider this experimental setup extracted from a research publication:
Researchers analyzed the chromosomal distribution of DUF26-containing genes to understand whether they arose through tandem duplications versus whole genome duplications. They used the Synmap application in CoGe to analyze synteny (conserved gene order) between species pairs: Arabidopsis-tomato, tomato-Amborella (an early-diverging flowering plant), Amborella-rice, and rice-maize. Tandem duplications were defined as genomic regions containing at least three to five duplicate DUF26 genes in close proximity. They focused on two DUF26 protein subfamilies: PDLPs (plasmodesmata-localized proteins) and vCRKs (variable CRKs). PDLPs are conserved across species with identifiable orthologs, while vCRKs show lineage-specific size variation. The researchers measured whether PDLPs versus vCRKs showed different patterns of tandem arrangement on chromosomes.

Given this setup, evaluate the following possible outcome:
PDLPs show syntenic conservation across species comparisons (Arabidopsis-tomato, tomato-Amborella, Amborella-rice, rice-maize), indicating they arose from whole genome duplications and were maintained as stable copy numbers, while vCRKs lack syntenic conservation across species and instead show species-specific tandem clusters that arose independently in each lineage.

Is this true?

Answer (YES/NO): YES